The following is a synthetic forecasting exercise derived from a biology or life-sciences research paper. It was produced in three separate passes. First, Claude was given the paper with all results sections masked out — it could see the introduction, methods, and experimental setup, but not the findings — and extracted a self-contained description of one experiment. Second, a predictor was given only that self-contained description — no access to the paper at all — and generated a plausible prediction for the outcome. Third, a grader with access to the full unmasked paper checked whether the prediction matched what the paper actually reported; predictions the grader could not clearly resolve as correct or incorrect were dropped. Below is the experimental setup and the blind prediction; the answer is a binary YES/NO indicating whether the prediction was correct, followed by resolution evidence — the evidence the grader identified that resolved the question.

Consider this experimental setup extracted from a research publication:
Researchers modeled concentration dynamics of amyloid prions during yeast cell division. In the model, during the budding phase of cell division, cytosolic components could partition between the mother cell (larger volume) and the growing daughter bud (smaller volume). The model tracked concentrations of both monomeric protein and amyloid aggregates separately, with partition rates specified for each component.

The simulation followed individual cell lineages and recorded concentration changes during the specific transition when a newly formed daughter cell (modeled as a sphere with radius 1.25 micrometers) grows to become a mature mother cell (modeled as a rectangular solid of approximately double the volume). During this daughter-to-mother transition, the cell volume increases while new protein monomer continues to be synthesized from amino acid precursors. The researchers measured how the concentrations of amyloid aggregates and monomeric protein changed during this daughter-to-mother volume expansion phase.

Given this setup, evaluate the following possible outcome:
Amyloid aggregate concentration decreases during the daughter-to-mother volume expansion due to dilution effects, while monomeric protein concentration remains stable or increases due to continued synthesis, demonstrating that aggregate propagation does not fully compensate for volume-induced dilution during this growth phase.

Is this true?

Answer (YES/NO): YES